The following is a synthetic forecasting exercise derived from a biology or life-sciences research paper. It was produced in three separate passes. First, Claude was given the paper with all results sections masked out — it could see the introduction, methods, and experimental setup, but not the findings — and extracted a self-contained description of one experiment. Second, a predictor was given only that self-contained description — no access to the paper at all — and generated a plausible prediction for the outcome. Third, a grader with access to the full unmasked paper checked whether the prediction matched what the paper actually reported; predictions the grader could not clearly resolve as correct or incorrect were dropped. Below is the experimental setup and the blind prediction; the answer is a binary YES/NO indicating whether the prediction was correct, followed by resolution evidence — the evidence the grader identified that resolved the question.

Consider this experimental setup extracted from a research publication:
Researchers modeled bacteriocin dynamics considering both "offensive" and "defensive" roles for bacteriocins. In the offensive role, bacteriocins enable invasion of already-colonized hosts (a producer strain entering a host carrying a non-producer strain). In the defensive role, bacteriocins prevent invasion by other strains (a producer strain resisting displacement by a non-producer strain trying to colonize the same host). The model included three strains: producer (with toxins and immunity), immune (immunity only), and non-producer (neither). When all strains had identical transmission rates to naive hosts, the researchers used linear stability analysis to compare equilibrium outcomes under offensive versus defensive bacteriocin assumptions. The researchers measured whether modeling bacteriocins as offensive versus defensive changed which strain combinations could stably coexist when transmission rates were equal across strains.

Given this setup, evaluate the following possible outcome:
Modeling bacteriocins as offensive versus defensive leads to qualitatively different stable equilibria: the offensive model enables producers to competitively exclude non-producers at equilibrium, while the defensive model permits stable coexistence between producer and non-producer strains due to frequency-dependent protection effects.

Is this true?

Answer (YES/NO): NO